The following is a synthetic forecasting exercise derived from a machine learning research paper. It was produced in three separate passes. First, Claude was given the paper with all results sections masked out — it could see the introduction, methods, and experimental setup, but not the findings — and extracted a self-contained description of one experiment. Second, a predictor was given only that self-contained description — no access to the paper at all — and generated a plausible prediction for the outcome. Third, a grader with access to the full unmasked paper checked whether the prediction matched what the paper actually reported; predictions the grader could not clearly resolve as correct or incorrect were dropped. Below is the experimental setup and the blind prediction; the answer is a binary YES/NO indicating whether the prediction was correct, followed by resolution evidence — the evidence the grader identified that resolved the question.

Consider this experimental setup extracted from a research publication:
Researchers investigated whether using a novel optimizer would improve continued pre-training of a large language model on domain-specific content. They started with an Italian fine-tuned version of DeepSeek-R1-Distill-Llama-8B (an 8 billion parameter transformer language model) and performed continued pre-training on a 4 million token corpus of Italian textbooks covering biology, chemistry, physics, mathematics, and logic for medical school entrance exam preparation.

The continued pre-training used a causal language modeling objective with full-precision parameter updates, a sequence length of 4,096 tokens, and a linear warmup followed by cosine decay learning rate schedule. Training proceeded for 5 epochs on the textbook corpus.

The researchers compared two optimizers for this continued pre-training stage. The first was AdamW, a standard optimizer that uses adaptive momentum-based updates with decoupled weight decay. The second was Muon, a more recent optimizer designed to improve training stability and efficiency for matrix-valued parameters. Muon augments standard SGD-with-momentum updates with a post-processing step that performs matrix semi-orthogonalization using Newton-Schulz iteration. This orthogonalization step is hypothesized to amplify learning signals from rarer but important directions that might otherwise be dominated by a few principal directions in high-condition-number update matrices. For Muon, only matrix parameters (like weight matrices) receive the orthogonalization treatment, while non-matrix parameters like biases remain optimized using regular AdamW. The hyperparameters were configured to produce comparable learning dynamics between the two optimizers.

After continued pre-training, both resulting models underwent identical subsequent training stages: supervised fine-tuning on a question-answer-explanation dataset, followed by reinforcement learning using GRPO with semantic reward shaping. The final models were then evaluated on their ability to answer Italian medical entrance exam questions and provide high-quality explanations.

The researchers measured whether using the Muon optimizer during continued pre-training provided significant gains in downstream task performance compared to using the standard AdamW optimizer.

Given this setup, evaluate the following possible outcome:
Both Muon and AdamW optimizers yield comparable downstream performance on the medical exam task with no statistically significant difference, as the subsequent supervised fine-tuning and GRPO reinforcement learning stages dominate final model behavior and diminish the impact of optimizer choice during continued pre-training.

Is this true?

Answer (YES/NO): NO